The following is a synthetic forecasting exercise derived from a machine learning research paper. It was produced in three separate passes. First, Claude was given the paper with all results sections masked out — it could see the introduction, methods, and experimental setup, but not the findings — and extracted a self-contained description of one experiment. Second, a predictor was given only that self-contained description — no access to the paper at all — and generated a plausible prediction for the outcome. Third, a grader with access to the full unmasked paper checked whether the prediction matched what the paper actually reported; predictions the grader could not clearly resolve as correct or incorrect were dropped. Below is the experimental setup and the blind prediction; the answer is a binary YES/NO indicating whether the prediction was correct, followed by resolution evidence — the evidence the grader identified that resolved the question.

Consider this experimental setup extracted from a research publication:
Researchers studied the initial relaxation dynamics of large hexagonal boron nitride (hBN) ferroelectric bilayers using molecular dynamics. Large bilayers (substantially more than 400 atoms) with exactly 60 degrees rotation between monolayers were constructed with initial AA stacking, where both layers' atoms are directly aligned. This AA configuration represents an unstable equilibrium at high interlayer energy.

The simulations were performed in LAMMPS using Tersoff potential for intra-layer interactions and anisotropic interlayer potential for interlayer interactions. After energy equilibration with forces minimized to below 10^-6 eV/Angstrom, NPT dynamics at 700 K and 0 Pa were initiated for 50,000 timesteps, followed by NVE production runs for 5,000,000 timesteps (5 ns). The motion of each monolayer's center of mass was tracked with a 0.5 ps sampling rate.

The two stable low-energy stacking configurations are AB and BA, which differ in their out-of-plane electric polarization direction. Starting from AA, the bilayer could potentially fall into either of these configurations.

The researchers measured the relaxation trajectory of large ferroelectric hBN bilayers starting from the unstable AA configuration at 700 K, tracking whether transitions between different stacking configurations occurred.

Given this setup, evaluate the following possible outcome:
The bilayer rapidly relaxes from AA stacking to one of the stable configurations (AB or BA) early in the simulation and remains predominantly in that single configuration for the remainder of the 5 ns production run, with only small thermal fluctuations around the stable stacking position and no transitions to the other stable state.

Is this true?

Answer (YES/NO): YES